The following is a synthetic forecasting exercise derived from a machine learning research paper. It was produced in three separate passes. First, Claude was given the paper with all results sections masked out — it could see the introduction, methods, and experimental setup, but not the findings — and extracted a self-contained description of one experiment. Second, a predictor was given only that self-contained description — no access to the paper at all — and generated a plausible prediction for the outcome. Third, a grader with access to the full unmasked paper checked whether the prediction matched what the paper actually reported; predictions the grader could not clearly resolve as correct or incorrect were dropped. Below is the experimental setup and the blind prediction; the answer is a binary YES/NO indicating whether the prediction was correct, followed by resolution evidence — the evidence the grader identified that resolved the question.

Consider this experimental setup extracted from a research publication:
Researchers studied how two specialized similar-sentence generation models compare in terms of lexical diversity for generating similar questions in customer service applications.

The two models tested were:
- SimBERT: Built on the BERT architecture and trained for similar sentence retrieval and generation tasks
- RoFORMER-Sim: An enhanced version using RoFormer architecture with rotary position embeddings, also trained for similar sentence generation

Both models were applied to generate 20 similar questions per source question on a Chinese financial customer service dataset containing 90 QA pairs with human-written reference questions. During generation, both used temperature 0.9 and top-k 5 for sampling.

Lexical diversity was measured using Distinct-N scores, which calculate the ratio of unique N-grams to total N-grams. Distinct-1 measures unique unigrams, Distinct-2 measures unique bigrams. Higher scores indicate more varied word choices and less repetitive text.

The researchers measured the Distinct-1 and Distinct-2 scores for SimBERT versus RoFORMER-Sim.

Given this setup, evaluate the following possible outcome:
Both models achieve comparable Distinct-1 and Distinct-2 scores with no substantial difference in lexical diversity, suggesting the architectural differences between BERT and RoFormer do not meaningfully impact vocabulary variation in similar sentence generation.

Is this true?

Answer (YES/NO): NO